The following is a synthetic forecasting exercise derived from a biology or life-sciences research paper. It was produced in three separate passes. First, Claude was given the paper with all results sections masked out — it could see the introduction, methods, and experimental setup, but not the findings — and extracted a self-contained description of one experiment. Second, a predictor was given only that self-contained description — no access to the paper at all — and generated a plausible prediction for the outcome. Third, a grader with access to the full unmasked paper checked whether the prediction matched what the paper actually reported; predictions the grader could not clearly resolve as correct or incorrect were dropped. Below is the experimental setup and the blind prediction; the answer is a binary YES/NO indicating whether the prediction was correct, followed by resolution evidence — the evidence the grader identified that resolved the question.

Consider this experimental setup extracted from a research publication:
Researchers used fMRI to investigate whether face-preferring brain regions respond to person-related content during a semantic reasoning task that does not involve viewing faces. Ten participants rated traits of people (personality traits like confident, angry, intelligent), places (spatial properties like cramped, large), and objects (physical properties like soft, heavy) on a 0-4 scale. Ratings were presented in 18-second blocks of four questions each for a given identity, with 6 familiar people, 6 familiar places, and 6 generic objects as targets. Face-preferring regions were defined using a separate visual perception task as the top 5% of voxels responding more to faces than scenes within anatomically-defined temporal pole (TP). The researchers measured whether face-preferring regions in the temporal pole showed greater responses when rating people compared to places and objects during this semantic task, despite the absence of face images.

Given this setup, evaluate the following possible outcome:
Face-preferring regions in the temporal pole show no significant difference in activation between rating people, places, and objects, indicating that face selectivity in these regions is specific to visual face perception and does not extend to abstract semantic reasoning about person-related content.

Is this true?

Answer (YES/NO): NO